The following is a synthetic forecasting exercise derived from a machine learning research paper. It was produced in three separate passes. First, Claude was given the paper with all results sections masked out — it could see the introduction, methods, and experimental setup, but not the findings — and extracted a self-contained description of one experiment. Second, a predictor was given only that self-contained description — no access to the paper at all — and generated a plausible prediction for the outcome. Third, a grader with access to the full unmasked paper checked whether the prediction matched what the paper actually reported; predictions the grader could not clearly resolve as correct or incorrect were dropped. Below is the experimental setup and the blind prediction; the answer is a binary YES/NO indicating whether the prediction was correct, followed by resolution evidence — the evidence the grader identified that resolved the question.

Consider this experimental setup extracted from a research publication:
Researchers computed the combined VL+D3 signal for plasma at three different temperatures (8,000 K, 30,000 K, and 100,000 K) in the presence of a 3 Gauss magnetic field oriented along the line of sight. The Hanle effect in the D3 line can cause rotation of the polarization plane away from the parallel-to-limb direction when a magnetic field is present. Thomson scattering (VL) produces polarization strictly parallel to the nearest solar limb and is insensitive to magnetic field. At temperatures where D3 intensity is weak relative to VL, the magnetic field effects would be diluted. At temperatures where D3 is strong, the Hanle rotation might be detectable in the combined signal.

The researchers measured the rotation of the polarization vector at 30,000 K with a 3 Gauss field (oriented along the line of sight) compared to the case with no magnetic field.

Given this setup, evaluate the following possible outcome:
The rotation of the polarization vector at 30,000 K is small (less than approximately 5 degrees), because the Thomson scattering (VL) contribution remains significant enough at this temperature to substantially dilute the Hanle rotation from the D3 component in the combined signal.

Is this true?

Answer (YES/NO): NO